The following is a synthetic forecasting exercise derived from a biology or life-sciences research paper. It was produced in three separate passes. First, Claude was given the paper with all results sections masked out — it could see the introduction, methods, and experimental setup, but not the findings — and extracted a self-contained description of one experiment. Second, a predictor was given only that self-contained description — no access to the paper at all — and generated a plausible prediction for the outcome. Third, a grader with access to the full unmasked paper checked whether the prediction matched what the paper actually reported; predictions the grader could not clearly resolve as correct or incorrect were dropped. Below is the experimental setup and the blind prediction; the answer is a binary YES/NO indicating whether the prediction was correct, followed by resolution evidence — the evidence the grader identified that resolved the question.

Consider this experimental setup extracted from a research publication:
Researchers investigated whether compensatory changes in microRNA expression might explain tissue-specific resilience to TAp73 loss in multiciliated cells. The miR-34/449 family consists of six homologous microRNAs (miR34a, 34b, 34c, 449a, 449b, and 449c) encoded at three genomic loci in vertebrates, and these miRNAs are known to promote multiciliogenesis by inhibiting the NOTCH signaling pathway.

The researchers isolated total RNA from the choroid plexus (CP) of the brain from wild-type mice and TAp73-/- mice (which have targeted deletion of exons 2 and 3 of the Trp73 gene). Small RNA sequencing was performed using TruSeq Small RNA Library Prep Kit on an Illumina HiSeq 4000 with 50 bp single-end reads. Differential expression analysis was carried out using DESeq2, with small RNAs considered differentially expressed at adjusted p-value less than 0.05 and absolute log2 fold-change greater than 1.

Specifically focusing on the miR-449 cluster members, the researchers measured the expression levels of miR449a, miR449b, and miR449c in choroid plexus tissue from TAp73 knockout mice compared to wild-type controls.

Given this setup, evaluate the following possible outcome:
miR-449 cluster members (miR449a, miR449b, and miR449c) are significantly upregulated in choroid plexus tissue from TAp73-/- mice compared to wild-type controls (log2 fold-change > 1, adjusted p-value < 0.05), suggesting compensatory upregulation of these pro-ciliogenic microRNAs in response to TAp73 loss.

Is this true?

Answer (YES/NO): YES